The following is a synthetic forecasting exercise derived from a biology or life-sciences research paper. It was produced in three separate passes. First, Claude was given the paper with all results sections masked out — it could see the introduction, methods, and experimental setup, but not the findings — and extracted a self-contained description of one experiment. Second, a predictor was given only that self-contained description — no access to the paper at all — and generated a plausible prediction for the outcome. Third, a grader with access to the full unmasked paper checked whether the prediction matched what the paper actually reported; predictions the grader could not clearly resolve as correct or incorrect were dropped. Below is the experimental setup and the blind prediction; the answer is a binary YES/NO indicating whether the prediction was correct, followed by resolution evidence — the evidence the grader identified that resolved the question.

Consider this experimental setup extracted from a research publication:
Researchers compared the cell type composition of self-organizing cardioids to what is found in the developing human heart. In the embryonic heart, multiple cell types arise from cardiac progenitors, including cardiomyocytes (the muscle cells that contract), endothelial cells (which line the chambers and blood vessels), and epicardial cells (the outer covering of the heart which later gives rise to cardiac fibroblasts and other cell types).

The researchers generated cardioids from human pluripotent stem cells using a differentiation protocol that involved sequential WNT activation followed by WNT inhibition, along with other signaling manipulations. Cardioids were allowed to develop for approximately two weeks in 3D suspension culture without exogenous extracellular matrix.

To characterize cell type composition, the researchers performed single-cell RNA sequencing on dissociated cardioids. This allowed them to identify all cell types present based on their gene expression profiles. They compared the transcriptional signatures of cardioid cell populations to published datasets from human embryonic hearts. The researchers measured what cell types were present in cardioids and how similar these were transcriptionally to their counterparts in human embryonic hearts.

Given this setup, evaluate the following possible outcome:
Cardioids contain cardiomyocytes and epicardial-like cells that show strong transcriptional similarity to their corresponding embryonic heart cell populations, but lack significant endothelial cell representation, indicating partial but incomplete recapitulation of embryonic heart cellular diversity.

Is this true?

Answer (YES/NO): NO